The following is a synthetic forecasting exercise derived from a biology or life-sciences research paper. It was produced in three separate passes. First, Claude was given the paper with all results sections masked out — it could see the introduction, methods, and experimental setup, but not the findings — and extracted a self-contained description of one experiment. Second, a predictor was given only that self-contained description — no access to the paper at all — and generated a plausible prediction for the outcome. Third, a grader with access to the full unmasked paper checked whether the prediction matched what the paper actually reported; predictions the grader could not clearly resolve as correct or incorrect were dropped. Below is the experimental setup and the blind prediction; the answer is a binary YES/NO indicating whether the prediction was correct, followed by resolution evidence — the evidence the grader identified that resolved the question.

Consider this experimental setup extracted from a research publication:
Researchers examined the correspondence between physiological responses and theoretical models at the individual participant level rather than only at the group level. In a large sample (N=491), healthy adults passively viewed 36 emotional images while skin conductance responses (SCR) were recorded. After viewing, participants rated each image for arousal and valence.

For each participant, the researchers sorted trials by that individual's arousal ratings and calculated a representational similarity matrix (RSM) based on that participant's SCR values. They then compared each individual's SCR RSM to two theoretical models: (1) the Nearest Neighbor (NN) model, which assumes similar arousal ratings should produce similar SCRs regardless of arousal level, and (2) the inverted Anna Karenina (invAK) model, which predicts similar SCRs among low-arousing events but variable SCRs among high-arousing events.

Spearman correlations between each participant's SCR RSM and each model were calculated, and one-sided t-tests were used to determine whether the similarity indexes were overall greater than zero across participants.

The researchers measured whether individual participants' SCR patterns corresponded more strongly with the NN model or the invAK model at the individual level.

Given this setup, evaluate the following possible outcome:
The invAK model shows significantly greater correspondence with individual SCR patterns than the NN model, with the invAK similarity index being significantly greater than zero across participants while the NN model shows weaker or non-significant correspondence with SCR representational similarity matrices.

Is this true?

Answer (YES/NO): YES